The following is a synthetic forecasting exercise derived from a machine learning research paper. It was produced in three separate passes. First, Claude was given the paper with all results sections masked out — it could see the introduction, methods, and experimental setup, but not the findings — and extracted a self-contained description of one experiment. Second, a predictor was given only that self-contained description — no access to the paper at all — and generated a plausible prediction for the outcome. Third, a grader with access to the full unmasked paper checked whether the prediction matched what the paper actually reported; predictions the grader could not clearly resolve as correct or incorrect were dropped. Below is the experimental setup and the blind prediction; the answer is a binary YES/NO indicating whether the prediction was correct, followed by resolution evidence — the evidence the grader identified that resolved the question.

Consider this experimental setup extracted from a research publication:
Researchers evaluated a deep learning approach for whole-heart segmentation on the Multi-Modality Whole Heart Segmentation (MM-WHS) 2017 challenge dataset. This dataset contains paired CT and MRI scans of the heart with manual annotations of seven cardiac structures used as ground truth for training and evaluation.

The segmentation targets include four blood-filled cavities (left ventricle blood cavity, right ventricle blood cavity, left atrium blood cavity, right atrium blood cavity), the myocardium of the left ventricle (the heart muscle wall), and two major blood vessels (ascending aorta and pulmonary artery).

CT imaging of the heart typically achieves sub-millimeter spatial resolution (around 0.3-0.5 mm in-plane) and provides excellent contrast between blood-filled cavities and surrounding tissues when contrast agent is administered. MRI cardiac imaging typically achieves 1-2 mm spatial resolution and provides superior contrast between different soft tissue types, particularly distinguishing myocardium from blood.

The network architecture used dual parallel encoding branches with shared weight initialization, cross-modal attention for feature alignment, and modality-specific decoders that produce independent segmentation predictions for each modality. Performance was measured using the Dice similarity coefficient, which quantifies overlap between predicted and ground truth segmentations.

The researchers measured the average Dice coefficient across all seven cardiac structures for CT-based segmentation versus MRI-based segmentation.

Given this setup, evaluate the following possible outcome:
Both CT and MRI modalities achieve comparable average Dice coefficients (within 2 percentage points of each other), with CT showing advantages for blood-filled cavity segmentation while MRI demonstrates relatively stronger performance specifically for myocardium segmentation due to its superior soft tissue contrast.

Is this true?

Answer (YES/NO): NO